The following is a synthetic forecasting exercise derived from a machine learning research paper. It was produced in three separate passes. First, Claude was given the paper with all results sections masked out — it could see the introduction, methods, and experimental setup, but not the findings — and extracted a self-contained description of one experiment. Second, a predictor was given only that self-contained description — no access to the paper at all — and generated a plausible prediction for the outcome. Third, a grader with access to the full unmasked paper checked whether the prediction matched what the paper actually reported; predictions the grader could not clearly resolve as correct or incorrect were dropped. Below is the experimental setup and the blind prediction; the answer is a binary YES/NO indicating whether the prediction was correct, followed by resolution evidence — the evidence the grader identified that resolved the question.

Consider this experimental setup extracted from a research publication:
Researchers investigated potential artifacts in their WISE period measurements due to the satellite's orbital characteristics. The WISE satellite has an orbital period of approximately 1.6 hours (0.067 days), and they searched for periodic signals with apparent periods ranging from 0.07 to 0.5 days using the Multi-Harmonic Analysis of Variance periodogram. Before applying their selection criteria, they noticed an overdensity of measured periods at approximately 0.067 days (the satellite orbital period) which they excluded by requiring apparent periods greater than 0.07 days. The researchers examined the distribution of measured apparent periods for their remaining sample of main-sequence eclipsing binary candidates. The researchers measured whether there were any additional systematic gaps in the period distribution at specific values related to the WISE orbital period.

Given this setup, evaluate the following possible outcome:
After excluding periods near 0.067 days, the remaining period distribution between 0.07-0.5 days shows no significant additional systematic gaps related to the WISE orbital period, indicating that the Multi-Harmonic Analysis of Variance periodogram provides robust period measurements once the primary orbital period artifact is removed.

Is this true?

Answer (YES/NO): NO